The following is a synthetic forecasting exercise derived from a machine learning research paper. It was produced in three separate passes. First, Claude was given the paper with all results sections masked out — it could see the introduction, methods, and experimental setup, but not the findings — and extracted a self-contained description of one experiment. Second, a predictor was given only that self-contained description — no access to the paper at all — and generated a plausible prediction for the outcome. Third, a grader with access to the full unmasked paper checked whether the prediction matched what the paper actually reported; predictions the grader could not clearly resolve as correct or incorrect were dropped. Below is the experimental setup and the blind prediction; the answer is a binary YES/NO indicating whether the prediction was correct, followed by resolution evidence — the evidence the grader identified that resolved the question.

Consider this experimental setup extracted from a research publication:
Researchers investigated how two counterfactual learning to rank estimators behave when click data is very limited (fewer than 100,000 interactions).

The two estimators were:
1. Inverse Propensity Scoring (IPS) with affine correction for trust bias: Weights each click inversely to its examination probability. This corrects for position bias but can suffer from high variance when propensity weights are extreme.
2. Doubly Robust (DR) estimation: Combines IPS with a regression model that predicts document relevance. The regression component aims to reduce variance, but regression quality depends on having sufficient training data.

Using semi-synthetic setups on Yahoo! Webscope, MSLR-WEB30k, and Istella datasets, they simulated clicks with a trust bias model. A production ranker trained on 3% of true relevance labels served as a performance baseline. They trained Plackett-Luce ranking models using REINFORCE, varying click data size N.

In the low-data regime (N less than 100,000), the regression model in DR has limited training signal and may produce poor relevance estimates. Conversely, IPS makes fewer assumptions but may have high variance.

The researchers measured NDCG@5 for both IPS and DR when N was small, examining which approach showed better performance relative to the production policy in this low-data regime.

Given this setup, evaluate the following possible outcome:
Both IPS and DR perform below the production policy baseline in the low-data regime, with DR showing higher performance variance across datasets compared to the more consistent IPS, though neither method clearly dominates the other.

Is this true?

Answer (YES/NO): NO